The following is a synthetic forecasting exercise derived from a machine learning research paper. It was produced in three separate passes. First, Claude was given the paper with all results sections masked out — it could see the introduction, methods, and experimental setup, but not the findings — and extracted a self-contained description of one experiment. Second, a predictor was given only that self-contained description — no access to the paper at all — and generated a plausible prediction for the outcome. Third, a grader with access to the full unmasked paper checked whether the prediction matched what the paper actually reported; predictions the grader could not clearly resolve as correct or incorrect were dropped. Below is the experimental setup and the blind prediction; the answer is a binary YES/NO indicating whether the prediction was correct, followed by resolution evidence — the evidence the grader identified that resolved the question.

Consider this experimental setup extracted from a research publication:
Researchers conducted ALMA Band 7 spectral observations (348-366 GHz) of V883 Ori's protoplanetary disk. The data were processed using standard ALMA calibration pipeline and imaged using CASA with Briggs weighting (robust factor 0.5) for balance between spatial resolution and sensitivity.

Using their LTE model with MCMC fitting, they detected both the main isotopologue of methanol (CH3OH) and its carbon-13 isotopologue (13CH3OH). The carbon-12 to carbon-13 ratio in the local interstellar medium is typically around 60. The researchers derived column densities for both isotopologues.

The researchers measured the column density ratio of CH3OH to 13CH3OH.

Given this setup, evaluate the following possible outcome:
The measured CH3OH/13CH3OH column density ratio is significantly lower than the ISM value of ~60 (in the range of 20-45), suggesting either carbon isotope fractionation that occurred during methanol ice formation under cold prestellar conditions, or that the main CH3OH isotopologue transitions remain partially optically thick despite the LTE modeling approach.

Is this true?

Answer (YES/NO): NO